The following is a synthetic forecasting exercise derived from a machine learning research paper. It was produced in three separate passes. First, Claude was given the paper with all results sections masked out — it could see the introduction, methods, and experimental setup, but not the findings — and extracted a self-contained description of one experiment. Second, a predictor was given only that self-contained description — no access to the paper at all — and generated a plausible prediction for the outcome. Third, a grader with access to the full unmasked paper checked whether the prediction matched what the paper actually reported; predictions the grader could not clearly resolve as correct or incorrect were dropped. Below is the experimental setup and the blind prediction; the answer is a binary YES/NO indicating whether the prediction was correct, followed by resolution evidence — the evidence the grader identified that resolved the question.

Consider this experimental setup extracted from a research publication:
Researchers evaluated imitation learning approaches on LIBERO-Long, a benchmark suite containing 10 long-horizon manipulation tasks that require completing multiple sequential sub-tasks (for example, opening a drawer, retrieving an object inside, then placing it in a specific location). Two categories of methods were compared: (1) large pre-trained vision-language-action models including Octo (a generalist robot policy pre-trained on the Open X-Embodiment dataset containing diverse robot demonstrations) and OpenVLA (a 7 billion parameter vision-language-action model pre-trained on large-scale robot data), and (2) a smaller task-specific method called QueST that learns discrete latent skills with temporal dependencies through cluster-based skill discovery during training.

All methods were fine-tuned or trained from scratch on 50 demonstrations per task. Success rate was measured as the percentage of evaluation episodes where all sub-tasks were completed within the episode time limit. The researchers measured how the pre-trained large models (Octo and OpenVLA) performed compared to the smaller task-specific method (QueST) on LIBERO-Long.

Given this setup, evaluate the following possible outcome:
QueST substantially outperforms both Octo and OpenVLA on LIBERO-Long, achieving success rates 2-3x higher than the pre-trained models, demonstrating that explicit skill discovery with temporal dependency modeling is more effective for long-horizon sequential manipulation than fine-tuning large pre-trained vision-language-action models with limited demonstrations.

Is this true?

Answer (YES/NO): NO